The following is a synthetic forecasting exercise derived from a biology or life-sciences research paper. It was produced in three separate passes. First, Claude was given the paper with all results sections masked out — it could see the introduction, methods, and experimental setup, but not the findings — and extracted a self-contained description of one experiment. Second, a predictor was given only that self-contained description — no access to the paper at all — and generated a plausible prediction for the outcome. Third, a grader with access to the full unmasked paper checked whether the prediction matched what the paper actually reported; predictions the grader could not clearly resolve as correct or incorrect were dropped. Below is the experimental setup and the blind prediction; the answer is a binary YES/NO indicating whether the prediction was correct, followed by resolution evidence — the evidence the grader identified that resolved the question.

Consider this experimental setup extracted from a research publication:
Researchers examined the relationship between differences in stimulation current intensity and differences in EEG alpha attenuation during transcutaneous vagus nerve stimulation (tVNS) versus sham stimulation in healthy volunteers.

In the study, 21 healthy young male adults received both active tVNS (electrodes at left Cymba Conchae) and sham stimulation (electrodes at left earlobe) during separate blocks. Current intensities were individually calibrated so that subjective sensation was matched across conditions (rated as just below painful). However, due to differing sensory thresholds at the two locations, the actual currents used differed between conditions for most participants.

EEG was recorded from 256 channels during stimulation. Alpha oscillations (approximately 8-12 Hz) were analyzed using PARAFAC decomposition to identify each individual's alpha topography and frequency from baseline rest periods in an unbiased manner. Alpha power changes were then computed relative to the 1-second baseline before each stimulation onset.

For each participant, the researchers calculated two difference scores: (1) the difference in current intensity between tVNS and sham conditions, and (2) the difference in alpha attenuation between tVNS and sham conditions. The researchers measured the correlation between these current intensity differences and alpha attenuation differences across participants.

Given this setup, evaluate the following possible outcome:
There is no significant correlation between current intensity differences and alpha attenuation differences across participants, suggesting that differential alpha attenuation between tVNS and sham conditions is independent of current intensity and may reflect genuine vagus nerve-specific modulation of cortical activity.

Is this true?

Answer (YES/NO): NO